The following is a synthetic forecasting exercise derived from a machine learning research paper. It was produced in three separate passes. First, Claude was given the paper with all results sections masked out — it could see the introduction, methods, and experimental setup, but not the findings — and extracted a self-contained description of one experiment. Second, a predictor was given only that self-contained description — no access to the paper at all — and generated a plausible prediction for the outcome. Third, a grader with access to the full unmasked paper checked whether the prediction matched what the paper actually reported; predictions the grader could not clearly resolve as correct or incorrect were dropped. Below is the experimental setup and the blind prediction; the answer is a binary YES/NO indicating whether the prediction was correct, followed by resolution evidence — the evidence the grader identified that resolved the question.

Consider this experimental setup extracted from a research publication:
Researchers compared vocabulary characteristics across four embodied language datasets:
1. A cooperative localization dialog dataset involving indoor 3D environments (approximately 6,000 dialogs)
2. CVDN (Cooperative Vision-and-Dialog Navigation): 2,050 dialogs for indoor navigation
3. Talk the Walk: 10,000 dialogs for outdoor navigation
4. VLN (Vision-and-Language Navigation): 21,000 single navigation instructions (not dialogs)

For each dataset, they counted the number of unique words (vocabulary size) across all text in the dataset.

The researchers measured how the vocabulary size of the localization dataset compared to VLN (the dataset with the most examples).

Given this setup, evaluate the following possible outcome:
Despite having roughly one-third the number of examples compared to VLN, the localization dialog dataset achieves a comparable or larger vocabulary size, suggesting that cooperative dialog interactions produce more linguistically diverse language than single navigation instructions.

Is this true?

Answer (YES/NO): YES